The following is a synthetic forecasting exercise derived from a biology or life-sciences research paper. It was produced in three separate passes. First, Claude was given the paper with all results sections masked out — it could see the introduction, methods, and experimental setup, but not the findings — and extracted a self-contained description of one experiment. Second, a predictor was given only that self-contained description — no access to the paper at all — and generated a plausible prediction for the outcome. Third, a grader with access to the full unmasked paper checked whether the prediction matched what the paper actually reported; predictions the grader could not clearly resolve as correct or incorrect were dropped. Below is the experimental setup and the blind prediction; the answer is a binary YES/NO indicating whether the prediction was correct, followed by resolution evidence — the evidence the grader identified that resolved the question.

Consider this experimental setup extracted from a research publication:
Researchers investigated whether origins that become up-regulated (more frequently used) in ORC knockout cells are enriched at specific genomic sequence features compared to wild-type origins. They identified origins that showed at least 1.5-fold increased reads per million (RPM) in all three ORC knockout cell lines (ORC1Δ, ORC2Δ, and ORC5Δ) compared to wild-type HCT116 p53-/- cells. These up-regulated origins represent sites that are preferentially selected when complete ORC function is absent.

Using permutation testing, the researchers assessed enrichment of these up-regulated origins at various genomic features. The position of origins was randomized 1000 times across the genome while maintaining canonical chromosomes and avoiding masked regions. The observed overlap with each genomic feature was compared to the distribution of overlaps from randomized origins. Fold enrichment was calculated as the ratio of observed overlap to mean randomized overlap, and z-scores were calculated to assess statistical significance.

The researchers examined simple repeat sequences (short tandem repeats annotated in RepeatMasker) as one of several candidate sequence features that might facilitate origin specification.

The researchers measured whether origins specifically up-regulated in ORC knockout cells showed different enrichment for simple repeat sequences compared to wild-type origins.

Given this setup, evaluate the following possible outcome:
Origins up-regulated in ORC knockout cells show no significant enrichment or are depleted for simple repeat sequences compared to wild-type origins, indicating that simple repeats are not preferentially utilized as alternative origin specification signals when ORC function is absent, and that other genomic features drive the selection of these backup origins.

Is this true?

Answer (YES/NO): NO